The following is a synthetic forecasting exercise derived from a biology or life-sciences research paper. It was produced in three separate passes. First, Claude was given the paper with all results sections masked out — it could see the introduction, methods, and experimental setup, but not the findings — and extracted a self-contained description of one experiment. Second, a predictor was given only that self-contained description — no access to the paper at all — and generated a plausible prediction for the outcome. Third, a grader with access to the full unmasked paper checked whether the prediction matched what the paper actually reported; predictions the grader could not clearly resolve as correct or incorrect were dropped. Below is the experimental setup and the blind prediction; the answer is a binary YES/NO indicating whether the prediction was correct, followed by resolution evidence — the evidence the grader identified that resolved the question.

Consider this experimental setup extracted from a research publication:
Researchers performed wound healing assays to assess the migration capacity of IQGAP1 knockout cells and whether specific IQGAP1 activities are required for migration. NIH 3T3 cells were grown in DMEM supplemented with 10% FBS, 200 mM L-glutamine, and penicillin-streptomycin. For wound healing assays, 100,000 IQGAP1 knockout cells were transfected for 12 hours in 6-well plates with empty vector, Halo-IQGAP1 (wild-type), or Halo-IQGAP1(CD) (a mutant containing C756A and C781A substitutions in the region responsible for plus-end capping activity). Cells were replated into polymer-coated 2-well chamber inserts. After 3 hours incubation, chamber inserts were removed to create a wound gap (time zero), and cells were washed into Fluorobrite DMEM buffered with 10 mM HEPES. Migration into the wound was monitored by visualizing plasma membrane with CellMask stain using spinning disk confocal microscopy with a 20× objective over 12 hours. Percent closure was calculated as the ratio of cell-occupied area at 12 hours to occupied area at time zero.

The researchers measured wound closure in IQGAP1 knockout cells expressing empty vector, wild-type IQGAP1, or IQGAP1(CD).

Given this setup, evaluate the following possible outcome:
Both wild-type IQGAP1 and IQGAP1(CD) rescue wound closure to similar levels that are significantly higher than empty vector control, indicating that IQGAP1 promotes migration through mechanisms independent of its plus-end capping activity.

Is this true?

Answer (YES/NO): NO